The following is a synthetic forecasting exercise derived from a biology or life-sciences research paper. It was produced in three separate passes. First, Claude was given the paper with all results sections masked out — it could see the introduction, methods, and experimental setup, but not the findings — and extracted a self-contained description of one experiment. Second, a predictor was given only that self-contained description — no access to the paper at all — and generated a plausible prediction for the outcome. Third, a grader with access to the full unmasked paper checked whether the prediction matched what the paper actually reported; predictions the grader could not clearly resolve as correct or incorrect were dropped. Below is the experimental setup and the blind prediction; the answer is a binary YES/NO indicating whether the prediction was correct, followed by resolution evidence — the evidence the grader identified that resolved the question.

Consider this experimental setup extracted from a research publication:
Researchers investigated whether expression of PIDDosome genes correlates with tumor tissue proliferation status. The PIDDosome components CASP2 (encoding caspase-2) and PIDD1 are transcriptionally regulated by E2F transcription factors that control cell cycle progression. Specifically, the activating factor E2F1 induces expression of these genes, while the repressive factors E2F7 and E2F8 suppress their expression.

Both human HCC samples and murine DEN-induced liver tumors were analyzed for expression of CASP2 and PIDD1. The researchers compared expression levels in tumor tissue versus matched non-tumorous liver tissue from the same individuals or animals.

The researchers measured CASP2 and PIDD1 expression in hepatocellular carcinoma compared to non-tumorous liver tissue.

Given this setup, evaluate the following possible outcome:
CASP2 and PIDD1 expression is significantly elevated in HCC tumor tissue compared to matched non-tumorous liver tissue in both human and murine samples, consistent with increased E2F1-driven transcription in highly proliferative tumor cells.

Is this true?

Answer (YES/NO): YES